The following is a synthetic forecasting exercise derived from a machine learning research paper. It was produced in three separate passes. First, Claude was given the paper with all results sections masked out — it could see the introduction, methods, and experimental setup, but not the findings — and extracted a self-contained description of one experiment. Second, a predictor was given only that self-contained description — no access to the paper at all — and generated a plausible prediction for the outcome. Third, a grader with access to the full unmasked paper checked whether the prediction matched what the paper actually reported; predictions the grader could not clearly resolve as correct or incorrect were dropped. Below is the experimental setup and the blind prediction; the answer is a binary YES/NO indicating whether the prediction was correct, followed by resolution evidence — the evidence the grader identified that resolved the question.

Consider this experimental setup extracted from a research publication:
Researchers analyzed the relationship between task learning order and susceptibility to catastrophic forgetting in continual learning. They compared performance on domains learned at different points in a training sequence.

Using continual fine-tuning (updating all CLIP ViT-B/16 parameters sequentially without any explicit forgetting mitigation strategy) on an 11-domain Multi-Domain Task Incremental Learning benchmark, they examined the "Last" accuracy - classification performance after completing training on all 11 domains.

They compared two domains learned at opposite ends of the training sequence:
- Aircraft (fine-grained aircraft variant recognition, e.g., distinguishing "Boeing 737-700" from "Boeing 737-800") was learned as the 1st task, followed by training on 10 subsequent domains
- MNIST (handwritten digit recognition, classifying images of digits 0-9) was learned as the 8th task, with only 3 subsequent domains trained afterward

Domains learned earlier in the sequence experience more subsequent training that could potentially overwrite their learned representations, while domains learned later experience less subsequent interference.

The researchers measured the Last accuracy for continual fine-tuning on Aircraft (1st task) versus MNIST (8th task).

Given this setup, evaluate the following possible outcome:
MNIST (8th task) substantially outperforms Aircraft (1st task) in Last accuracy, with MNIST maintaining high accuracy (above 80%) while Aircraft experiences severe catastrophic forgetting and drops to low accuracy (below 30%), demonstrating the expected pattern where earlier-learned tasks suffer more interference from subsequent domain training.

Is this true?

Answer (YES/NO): NO